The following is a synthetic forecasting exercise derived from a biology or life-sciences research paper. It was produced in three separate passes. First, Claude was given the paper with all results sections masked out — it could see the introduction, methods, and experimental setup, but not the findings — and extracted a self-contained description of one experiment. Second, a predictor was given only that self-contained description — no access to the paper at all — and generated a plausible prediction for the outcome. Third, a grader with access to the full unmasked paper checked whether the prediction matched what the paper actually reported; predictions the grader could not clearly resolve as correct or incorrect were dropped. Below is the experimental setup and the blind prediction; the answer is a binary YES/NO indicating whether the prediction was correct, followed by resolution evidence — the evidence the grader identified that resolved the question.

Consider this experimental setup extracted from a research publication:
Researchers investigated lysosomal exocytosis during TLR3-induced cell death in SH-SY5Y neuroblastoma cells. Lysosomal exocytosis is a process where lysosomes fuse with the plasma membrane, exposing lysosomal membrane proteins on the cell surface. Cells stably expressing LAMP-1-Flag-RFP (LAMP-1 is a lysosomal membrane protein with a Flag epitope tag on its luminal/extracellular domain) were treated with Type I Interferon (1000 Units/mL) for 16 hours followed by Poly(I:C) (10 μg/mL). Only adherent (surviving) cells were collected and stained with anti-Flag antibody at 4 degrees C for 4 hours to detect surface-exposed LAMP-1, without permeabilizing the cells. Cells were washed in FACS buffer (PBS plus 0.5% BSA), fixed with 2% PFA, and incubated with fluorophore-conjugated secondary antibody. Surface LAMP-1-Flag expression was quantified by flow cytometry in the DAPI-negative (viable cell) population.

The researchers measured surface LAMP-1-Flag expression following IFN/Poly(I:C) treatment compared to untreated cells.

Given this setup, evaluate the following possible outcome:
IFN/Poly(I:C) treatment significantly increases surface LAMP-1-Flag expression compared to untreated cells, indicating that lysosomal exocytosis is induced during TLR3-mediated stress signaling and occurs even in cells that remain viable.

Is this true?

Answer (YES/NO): YES